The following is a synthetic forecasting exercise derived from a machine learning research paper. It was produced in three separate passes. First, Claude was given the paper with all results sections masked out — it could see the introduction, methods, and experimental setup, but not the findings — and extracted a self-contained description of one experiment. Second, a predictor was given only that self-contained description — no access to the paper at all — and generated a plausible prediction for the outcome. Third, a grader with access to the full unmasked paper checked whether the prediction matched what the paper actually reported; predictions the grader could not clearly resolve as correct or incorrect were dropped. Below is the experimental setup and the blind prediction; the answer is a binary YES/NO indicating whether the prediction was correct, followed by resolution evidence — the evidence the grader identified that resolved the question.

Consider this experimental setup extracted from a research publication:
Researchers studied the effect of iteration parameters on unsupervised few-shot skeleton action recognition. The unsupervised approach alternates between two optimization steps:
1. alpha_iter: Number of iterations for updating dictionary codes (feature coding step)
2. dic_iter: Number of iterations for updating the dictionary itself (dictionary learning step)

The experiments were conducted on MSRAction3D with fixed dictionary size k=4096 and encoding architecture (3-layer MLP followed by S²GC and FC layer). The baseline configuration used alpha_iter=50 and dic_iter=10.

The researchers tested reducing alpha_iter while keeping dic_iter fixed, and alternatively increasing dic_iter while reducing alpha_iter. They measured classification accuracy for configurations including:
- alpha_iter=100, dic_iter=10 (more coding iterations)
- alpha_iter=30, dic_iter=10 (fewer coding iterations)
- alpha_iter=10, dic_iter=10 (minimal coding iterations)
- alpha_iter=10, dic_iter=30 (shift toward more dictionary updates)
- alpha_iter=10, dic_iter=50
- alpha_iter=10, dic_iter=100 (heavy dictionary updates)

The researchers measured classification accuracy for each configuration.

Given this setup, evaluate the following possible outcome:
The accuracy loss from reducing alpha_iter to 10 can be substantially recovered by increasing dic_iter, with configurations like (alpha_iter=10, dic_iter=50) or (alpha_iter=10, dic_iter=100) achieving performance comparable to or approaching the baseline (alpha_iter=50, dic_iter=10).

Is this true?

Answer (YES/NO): YES